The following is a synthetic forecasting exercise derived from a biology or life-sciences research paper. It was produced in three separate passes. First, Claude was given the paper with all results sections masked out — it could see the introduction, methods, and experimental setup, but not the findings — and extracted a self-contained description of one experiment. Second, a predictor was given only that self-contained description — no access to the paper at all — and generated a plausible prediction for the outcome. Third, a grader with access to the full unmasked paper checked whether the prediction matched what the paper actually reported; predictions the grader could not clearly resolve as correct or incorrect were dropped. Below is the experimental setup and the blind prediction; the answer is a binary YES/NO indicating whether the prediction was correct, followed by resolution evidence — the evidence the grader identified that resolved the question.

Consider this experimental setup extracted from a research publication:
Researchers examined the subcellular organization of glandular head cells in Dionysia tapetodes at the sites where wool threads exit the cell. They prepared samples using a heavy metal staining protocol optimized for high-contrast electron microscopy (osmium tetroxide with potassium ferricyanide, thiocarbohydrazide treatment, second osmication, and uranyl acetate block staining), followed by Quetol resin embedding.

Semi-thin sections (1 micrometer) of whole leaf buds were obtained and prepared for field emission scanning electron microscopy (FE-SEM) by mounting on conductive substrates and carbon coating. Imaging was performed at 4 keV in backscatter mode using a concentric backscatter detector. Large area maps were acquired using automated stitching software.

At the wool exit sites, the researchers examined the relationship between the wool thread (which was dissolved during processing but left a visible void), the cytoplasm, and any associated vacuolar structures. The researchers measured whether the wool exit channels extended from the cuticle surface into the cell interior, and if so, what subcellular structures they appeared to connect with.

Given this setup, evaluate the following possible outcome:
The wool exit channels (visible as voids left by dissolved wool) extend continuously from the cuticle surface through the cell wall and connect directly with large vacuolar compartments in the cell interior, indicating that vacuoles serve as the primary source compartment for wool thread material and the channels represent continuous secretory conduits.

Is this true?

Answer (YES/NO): NO